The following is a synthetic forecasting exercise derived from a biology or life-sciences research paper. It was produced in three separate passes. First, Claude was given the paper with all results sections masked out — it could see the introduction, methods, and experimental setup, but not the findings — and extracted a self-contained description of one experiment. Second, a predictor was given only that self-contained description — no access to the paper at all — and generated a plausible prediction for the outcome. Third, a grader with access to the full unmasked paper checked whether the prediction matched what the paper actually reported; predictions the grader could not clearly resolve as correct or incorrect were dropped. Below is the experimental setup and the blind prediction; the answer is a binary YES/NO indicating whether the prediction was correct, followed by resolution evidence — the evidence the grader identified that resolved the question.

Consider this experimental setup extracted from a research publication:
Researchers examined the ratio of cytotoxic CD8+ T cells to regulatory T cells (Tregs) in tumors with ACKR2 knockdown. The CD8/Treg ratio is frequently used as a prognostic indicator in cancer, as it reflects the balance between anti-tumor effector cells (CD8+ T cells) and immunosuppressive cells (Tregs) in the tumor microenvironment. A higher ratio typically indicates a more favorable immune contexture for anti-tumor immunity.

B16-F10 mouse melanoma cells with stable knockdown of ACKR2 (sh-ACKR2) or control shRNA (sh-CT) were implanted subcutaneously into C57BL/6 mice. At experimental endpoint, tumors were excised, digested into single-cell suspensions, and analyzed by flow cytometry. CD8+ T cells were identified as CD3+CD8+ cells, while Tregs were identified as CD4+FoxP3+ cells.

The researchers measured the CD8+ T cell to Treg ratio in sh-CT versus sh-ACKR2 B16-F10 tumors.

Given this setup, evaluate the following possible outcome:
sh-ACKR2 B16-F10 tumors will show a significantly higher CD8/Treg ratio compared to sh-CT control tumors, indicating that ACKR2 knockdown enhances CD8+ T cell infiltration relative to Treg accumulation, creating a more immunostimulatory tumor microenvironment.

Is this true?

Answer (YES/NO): YES